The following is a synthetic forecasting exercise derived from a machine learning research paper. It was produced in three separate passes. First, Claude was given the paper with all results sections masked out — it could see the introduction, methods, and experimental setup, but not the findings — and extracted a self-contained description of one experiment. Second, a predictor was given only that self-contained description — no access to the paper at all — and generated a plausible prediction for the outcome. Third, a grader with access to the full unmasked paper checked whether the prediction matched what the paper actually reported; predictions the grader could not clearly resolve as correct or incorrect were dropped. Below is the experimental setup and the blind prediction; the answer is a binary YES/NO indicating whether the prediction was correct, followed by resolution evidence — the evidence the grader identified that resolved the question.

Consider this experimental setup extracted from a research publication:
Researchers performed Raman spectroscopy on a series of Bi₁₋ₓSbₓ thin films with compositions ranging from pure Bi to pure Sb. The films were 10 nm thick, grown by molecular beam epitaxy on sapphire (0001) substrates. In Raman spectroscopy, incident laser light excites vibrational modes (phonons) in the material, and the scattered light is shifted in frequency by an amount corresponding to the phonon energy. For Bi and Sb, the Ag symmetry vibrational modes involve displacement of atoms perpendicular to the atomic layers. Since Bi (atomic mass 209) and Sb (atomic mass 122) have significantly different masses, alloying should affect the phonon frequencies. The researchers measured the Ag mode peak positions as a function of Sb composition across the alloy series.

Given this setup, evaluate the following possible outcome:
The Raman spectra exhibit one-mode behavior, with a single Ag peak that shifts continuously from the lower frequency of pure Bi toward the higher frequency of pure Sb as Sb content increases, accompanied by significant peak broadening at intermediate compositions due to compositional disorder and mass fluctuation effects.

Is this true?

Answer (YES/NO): NO